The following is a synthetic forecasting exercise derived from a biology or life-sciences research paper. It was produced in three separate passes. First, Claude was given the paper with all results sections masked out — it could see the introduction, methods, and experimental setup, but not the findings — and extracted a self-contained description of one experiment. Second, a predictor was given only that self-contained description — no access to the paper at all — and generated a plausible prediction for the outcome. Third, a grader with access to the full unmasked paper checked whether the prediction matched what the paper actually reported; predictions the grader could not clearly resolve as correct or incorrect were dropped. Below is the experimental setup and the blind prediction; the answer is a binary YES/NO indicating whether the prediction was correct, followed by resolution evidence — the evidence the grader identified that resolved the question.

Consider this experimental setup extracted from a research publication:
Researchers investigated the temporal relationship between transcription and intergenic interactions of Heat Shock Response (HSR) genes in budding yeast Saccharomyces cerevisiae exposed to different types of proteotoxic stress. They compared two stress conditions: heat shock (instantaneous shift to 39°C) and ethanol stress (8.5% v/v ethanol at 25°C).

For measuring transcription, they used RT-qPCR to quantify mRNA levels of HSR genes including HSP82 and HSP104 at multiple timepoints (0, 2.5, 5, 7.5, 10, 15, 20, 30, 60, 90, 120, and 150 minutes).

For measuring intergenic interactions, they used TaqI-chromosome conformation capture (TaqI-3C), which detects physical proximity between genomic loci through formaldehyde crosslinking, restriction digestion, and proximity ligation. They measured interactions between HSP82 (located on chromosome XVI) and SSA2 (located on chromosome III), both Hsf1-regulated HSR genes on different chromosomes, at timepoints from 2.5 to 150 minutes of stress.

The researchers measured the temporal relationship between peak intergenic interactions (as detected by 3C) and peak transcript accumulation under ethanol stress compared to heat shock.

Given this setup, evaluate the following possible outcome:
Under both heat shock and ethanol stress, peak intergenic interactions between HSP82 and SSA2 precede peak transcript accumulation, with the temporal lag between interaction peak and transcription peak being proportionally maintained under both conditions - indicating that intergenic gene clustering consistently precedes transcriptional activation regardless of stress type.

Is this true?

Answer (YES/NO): NO